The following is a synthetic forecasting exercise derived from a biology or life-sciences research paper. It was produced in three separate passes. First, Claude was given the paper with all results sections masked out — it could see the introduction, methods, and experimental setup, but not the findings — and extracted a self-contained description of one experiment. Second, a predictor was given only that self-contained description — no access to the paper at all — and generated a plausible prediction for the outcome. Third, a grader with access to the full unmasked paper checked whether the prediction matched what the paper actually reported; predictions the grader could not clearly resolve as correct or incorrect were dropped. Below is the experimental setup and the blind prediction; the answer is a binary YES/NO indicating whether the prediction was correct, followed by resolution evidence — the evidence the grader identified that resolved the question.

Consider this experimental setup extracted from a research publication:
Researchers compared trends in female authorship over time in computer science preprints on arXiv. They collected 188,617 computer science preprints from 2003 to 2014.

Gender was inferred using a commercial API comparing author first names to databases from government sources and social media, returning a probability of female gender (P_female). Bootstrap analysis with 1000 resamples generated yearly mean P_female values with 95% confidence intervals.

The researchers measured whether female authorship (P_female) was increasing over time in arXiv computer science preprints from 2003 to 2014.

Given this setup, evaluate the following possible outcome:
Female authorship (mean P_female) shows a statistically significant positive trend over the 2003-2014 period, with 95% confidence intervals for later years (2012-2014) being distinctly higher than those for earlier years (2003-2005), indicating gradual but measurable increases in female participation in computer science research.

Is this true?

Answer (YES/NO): NO